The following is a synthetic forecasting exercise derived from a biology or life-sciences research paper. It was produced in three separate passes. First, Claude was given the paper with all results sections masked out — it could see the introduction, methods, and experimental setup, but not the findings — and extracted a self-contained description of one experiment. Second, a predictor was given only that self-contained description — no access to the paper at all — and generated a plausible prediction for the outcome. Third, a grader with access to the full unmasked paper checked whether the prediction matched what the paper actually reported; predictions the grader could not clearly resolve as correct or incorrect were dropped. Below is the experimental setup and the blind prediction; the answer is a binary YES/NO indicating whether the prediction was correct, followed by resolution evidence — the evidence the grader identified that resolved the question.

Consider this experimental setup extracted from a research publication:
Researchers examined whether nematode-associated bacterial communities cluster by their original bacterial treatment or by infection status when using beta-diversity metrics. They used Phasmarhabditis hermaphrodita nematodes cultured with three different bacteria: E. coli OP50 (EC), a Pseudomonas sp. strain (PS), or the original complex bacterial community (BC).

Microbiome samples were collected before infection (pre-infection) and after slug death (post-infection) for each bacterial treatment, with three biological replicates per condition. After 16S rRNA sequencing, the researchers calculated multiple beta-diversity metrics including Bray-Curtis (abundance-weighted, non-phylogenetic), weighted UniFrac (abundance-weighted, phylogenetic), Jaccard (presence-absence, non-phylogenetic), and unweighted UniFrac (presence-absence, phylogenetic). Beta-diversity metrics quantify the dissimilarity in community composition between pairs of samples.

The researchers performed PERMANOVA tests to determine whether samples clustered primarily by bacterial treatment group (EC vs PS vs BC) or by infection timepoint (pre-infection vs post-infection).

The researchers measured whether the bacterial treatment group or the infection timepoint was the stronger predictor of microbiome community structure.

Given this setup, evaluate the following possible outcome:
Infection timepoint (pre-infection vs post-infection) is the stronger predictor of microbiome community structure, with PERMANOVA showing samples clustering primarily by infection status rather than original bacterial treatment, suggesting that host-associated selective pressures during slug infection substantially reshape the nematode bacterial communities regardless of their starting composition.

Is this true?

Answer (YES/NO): NO